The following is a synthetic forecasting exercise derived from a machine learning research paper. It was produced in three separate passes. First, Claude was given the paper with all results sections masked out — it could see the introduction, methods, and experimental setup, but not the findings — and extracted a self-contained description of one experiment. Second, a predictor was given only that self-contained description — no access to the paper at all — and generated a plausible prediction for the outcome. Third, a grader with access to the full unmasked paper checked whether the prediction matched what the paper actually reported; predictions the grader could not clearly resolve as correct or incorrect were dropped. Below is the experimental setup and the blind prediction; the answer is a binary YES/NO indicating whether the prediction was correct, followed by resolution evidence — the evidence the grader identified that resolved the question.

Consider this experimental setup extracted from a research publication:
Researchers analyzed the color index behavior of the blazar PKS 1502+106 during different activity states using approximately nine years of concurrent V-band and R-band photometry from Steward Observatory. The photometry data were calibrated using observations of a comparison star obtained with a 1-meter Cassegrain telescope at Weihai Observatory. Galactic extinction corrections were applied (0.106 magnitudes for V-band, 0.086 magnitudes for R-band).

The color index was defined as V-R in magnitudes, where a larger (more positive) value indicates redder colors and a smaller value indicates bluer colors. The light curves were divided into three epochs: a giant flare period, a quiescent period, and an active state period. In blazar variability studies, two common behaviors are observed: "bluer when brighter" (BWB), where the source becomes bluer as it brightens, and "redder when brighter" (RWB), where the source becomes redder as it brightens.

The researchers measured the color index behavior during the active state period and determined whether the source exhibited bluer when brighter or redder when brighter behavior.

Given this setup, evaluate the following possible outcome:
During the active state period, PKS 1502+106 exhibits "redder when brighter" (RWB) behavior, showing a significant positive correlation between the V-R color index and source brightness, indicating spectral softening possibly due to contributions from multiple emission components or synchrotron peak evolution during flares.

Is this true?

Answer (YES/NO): NO